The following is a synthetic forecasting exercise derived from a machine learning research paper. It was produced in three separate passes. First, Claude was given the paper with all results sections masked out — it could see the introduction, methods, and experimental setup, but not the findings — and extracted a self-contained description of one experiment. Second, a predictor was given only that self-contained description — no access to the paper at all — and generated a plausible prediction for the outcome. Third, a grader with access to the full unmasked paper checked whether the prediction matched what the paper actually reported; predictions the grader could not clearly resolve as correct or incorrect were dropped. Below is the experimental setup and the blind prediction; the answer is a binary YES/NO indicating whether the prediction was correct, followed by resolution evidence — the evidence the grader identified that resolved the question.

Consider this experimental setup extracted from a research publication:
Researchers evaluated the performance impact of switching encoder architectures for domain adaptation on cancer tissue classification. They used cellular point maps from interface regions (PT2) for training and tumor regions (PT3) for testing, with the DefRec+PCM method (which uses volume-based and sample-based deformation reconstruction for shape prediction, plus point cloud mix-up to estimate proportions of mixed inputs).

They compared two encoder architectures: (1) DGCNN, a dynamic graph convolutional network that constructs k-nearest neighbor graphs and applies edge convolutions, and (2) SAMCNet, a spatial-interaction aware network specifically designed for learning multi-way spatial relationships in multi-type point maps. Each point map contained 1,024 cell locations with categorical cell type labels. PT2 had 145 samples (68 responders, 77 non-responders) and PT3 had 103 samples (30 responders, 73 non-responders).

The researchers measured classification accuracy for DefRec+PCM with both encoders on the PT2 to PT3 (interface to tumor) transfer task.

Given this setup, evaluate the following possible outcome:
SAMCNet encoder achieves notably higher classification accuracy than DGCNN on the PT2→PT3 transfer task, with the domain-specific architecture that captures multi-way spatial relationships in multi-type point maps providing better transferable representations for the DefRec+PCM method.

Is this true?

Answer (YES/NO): NO